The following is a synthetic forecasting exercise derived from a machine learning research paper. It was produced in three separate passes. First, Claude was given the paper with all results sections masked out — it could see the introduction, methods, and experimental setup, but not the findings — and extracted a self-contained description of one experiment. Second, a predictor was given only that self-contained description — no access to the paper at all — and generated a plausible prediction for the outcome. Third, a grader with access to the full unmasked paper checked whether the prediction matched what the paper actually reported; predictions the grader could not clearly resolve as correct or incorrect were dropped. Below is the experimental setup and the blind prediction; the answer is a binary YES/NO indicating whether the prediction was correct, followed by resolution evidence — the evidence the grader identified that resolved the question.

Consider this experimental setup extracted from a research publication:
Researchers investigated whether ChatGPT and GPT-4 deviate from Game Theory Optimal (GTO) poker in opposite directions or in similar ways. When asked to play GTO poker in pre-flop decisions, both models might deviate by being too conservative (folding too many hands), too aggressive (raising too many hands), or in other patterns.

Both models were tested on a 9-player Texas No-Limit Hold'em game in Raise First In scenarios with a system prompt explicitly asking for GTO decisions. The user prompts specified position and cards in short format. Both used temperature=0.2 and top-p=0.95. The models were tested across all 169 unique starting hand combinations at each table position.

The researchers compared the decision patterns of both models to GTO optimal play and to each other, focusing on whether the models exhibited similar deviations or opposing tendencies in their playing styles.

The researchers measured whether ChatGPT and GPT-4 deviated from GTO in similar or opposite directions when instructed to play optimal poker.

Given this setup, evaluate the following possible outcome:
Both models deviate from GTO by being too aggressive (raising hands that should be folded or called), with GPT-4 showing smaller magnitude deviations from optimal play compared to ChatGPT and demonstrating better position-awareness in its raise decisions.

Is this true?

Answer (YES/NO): NO